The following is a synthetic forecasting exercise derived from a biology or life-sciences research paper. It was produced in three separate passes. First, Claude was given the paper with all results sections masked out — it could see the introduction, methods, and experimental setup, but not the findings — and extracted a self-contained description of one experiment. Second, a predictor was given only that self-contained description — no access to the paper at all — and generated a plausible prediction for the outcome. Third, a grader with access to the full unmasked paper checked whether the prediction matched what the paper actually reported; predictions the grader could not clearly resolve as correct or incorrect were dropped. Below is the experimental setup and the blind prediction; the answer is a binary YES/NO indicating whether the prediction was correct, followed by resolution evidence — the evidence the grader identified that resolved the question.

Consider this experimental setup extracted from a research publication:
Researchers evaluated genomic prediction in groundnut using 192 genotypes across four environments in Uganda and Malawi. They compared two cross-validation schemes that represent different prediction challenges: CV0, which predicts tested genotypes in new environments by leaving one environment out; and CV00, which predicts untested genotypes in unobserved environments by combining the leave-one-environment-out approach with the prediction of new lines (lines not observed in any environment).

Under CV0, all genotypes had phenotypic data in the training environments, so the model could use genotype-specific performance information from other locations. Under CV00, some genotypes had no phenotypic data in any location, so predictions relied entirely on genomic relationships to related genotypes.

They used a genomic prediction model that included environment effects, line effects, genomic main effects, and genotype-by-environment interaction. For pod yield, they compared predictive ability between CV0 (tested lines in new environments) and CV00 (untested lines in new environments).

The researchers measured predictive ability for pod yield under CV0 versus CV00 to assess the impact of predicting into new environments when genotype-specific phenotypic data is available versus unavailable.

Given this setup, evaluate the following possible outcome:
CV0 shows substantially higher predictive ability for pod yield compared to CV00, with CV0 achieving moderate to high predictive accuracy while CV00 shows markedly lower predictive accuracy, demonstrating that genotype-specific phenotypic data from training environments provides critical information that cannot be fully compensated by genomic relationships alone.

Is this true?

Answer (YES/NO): NO